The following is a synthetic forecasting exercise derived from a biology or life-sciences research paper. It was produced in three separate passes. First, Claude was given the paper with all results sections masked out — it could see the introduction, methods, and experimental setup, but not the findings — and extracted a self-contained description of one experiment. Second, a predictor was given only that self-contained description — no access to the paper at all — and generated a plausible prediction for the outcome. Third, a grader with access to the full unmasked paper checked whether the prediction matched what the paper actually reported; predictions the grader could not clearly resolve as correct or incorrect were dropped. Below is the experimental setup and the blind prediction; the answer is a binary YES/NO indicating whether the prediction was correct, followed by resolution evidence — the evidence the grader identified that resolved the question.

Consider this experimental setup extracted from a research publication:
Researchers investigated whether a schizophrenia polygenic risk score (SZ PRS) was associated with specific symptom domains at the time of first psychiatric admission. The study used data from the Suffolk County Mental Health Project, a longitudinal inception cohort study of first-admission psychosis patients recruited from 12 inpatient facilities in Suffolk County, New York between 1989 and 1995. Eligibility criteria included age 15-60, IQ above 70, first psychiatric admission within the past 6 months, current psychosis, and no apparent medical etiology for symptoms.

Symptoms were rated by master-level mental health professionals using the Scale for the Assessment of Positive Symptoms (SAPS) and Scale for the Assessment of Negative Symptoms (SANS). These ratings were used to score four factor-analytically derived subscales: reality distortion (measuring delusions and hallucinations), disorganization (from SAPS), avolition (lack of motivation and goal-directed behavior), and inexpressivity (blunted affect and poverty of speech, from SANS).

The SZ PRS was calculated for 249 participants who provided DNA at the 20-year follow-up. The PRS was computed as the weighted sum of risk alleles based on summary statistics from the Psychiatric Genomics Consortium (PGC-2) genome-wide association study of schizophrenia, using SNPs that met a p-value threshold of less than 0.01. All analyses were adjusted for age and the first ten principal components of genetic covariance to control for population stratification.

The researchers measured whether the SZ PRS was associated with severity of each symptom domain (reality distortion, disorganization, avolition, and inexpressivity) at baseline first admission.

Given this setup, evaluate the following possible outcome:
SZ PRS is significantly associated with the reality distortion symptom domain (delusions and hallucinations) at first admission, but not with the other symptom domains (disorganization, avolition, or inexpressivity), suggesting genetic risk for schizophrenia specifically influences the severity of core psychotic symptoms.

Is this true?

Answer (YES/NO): NO